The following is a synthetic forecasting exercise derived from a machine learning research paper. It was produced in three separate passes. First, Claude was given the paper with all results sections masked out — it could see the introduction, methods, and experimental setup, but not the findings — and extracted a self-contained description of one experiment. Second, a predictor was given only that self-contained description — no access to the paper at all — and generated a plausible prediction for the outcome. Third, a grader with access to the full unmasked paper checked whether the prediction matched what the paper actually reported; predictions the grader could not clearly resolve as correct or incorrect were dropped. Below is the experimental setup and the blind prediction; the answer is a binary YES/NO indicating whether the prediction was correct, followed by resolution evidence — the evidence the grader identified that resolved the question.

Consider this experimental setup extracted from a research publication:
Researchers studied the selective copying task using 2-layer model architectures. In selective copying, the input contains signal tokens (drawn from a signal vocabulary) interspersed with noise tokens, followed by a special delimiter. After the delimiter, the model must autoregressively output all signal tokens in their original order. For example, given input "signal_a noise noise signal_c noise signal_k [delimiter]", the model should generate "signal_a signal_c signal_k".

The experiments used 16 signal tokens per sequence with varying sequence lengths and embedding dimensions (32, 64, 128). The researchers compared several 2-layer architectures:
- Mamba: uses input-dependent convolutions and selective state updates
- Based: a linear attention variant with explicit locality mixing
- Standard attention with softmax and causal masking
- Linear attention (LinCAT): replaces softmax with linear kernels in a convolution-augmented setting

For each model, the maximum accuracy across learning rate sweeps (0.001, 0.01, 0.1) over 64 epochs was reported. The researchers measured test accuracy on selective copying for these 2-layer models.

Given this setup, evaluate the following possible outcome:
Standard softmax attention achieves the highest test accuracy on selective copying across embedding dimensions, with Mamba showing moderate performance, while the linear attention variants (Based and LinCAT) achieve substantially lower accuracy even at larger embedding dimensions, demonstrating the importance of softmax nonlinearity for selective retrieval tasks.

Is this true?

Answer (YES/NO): NO